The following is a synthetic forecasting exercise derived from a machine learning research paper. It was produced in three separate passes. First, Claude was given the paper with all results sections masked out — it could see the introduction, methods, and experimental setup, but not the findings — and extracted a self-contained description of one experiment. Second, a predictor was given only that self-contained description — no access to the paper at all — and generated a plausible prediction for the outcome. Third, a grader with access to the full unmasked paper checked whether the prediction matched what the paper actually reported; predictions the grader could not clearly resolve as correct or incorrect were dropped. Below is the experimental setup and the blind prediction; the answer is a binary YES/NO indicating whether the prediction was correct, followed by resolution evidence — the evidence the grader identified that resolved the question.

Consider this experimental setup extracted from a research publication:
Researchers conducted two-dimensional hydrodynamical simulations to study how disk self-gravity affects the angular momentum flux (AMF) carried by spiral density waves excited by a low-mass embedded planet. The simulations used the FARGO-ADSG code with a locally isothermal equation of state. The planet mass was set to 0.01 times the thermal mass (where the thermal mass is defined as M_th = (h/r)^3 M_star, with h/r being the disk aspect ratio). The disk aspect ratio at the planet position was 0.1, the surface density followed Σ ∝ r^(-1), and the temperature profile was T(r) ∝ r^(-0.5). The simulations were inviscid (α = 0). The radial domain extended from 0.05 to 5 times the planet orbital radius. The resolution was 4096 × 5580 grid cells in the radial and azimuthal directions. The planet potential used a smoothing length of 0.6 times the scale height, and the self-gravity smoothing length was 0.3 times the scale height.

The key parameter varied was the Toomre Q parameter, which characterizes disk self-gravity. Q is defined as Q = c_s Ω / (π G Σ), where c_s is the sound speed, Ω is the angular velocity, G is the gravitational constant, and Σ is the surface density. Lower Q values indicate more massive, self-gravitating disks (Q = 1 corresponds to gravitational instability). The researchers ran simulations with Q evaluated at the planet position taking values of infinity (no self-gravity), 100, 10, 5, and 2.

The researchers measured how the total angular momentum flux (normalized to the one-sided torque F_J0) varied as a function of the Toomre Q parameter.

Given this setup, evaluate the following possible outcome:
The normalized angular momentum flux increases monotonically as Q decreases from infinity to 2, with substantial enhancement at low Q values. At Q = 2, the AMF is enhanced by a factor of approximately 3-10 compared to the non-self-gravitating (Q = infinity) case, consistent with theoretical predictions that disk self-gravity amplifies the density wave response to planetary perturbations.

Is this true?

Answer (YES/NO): YES